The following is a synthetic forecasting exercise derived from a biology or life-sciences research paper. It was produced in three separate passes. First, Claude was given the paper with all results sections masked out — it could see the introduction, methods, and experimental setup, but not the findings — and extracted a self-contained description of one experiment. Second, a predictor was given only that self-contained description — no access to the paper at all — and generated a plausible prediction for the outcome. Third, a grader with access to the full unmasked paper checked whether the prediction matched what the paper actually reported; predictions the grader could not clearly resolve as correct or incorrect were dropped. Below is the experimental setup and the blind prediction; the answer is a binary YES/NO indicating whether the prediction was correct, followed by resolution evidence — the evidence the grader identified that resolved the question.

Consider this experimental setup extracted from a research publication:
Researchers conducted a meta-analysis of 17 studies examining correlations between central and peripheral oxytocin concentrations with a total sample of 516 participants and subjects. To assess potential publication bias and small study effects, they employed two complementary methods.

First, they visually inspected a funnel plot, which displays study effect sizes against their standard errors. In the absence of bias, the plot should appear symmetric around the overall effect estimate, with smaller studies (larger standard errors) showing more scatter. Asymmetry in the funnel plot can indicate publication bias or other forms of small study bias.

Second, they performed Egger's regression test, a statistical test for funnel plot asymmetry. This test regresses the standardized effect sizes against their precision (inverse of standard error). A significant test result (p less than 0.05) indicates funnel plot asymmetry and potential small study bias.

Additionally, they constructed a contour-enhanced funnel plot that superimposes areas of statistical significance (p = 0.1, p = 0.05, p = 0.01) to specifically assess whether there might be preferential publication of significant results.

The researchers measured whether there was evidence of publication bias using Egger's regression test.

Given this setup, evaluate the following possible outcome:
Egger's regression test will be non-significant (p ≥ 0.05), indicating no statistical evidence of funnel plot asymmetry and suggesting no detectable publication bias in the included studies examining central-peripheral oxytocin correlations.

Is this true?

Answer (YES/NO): YES